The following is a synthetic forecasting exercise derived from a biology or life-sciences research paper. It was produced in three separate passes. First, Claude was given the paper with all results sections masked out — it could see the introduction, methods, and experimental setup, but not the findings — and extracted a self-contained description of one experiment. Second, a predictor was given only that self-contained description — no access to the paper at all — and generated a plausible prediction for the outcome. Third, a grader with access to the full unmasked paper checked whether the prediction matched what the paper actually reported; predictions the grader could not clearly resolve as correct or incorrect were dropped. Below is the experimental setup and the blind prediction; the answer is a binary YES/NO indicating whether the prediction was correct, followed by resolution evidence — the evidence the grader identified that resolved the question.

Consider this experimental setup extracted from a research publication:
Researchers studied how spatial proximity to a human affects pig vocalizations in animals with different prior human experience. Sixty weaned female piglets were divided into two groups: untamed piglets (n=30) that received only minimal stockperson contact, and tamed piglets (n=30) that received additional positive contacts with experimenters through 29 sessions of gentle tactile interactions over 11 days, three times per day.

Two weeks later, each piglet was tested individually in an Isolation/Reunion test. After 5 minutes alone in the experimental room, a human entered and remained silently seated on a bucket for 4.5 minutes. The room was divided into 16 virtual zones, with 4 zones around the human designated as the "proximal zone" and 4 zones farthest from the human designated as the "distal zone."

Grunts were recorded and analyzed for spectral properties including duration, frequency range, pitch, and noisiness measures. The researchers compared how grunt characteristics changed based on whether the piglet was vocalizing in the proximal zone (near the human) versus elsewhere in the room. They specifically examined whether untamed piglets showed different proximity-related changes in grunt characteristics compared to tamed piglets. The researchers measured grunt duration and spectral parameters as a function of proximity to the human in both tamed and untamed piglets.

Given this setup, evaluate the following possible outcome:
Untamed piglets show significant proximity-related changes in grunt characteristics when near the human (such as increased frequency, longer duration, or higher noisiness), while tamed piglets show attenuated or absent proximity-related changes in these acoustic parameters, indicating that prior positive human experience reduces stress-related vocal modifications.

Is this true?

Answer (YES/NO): NO